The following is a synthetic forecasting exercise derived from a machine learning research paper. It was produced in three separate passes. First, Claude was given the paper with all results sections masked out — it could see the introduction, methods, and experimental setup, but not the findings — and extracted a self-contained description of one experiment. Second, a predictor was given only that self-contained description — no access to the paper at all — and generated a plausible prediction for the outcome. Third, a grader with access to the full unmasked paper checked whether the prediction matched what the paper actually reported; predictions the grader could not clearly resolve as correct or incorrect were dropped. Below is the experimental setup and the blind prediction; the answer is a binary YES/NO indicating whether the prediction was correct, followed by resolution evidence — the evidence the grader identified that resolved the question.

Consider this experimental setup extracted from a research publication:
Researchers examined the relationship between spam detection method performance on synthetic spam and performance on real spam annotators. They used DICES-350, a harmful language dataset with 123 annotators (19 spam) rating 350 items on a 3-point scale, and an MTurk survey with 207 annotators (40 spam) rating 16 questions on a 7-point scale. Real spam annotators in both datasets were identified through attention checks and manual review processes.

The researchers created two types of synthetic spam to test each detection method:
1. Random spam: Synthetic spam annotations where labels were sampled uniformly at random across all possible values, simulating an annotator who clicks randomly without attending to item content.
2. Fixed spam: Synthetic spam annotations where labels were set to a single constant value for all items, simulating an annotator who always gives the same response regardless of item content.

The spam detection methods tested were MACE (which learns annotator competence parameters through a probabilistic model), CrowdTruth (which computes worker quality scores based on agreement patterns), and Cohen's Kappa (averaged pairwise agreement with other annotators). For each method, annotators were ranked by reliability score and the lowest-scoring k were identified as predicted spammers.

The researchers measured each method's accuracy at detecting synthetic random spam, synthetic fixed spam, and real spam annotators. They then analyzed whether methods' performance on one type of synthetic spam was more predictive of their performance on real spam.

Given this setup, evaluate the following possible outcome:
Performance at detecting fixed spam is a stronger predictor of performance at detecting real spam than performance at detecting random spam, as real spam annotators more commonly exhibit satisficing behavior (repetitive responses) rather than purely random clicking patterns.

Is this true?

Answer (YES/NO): YES